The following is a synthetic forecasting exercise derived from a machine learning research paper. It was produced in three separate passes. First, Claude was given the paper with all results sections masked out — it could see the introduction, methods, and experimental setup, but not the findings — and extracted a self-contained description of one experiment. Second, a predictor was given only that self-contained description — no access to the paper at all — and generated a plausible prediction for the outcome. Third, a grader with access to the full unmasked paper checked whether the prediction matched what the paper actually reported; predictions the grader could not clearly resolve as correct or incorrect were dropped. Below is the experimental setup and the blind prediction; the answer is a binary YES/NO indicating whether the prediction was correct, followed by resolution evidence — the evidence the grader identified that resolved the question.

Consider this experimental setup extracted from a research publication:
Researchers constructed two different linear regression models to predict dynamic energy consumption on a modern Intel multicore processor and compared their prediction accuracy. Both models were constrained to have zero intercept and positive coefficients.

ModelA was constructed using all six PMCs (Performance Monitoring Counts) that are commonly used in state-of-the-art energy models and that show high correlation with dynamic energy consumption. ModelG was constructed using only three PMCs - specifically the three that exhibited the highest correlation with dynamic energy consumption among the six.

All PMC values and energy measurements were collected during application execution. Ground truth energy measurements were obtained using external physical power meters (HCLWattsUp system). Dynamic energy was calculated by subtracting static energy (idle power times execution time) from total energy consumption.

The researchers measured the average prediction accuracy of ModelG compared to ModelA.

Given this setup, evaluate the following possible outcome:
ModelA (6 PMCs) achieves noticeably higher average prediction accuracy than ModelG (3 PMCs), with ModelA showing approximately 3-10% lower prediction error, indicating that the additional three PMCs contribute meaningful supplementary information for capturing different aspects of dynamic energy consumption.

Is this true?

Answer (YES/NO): NO